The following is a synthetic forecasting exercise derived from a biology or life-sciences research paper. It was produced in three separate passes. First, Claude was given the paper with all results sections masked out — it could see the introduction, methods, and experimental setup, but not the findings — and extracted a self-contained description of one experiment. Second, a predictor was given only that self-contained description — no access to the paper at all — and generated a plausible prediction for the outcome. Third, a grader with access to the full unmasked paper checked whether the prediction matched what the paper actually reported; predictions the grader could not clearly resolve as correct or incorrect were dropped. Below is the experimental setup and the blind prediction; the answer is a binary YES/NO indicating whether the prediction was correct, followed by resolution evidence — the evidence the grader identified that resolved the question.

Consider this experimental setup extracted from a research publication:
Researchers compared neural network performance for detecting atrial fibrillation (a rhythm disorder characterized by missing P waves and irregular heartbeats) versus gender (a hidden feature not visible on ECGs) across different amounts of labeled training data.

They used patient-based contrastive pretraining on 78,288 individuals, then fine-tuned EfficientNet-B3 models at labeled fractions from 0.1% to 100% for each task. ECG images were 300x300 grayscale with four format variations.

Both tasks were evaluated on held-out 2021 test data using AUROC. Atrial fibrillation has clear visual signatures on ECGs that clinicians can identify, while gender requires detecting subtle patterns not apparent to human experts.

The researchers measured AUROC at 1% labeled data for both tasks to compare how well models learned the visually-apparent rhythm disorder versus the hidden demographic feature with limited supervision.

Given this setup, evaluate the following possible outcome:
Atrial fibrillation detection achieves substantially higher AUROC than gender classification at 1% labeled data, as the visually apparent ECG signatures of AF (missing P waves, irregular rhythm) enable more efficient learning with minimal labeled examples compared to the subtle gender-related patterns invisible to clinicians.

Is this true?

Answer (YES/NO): YES